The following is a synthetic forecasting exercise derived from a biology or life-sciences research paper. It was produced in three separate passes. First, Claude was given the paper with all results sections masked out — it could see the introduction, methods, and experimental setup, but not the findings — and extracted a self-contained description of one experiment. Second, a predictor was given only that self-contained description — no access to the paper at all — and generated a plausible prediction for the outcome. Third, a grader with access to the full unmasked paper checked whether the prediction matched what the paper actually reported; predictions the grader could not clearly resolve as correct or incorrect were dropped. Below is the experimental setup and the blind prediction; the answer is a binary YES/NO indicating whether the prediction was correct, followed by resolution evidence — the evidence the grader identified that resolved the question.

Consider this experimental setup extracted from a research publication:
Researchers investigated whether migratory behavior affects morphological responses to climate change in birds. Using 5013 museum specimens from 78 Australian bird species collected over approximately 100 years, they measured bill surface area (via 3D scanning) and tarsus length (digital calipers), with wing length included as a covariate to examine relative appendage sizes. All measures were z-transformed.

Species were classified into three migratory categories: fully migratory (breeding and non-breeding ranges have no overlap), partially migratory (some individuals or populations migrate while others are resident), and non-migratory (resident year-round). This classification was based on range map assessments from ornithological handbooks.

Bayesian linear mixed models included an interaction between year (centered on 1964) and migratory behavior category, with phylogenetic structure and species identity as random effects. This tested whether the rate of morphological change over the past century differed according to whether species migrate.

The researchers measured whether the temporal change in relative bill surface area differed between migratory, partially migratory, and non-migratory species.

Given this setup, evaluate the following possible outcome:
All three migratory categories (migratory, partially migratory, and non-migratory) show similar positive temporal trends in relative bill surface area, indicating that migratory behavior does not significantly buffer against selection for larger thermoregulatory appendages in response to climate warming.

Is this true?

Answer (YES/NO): YES